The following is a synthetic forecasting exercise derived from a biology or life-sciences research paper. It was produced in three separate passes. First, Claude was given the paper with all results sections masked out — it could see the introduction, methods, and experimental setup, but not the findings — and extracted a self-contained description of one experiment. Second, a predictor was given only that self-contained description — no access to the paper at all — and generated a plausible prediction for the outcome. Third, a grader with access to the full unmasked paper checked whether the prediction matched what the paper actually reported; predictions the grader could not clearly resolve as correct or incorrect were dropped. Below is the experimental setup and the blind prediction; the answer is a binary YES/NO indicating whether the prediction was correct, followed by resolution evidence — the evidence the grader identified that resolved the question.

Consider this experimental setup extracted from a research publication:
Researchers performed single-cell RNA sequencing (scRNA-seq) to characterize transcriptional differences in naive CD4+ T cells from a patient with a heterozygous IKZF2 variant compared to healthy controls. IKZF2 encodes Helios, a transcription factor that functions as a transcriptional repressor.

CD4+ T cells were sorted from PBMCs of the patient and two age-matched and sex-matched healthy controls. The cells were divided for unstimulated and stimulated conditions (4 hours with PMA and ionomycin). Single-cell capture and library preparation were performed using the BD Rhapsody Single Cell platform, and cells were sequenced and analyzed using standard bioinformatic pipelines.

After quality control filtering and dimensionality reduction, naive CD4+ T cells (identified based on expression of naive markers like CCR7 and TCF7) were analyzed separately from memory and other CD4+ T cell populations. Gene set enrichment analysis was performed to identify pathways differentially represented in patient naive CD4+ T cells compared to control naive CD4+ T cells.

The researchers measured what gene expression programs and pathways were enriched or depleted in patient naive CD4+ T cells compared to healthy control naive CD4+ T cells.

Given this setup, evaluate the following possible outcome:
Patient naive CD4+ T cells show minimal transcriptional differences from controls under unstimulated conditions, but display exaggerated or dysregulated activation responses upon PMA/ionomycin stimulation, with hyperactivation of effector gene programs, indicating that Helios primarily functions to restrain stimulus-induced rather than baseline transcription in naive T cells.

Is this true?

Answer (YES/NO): NO